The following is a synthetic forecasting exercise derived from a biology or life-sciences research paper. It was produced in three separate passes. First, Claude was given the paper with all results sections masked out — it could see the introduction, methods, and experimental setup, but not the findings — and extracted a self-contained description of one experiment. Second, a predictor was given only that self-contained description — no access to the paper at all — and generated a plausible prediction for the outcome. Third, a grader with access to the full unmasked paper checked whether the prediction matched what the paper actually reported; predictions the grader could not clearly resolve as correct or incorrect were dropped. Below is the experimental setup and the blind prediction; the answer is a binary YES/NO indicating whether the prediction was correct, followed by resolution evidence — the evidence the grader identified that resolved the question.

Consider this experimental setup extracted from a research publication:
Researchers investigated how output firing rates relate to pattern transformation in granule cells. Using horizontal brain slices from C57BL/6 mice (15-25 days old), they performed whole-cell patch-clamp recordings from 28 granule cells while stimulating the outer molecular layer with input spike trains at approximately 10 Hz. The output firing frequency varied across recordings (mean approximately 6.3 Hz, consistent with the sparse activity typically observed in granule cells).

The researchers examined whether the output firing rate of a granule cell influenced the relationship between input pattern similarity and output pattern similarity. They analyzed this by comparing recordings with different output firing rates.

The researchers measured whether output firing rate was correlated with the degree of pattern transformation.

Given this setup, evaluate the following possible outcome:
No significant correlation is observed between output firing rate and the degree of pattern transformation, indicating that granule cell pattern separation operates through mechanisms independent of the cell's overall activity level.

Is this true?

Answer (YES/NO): YES